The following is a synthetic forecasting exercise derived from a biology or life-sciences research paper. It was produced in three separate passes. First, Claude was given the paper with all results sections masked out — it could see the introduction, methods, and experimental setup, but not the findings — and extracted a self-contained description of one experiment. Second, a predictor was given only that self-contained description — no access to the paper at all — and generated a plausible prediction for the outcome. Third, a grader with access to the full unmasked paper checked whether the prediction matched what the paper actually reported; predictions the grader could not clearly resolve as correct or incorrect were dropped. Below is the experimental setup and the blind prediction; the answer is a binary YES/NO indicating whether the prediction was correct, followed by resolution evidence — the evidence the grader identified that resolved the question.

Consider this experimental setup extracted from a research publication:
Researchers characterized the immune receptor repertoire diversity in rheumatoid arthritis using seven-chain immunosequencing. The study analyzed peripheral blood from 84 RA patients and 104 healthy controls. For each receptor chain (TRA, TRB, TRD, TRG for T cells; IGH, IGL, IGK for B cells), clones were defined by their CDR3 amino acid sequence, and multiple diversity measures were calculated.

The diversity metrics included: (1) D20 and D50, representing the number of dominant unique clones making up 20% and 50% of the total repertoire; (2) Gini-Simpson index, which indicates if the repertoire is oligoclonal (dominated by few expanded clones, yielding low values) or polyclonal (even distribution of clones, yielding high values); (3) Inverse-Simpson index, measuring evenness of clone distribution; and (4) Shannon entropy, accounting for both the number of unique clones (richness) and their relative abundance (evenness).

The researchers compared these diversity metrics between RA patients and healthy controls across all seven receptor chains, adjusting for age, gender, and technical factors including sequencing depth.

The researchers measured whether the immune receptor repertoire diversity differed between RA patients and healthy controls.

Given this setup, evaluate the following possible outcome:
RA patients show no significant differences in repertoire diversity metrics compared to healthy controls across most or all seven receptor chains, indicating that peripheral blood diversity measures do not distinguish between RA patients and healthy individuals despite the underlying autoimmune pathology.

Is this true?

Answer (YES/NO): NO